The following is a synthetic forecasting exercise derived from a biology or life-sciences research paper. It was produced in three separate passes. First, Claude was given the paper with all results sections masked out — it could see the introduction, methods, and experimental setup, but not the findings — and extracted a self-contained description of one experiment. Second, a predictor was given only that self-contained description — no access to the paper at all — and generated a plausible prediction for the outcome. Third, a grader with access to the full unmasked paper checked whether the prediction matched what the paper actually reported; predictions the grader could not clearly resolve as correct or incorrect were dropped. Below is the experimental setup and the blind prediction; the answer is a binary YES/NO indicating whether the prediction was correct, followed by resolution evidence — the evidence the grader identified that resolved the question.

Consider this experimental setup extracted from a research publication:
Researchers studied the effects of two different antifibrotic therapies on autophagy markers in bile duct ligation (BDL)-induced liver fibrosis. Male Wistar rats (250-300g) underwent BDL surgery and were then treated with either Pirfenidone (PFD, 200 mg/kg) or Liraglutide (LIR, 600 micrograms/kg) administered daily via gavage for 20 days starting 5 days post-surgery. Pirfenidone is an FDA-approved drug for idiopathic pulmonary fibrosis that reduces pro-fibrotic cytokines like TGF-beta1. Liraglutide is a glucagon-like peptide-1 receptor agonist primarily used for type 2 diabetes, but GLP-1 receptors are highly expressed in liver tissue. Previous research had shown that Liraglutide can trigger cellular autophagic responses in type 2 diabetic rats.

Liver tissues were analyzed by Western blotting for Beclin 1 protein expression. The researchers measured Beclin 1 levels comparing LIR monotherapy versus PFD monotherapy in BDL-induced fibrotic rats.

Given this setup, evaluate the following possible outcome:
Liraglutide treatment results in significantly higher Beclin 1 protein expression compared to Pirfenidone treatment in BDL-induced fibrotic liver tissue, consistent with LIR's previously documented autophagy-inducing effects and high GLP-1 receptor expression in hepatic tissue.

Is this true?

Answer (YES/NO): NO